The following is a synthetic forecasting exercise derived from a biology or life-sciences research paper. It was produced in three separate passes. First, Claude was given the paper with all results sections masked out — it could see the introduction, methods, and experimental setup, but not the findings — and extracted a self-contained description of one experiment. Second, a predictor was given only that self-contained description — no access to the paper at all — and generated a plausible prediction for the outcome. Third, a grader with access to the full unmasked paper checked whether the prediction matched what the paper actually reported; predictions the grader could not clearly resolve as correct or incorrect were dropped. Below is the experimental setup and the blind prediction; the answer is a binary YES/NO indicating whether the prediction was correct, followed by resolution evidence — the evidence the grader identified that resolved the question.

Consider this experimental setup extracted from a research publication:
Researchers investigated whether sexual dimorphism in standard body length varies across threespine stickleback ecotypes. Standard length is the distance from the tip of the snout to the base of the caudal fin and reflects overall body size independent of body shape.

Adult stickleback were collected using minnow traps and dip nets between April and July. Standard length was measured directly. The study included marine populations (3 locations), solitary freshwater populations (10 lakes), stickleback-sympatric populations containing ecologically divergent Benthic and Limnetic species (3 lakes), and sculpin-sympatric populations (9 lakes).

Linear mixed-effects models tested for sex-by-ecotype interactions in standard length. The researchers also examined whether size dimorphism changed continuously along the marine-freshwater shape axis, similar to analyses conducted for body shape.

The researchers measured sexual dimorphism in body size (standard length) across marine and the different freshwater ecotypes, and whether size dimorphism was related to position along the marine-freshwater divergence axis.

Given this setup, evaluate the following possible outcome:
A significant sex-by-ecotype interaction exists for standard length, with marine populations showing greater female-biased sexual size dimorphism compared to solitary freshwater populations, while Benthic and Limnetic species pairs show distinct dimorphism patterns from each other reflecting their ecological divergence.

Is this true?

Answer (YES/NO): NO